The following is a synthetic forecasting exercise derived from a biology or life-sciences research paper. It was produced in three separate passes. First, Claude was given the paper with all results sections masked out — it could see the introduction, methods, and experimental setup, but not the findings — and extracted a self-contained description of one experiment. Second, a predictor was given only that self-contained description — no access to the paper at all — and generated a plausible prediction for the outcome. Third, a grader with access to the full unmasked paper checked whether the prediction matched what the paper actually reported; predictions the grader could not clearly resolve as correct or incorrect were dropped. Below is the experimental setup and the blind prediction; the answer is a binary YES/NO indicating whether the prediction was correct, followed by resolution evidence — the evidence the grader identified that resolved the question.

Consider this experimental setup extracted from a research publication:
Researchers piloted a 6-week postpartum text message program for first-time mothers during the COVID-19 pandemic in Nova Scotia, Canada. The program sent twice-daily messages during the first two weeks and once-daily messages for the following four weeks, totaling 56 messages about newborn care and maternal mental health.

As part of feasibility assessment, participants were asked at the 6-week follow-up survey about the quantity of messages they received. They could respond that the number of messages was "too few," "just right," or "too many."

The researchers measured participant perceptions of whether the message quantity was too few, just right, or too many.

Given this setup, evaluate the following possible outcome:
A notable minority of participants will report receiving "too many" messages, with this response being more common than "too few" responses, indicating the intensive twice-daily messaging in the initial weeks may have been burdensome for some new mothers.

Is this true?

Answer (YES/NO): NO